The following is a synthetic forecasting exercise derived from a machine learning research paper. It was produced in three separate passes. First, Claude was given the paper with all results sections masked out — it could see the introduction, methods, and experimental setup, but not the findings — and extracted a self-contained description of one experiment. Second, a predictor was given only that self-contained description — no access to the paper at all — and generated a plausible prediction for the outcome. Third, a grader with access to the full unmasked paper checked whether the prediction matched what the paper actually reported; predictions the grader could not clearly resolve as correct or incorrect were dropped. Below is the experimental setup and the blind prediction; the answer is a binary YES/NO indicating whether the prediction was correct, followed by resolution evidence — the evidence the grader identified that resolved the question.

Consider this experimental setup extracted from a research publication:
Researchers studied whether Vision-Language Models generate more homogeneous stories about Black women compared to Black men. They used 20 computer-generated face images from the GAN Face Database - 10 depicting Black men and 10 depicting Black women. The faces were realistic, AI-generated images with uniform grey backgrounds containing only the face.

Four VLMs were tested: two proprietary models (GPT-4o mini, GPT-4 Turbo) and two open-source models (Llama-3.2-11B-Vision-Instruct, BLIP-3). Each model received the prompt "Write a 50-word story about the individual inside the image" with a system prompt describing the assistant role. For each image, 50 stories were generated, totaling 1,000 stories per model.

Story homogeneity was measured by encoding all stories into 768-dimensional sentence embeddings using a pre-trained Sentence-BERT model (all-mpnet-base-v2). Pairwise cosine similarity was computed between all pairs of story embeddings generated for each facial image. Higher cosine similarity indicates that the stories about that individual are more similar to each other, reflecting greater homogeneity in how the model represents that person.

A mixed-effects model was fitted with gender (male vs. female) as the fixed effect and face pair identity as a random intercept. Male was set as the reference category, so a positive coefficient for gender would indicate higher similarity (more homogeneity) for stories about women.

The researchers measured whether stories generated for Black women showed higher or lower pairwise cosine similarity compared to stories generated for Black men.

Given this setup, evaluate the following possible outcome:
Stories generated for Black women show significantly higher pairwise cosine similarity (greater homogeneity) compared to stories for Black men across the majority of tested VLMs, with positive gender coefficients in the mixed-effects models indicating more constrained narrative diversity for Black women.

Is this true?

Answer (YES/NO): YES